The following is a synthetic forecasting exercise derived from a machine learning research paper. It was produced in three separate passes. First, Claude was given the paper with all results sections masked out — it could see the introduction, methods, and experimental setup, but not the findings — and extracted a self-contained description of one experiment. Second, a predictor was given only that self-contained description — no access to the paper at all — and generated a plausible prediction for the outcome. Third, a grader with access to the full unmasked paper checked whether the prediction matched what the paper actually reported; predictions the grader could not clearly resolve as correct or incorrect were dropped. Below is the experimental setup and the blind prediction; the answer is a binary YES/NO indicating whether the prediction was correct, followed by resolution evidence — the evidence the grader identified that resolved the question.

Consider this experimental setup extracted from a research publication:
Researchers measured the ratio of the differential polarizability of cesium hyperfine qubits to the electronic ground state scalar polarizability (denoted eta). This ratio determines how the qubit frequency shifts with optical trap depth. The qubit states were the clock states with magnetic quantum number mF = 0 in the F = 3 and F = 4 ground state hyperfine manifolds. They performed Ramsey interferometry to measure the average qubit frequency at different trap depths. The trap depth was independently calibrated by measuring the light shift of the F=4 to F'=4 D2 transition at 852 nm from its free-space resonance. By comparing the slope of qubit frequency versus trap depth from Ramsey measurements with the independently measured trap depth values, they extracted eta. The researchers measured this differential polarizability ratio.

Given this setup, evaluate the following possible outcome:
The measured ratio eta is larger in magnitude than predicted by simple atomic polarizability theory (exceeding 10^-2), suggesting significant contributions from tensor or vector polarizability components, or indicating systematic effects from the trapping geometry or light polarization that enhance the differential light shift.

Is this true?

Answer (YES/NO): NO